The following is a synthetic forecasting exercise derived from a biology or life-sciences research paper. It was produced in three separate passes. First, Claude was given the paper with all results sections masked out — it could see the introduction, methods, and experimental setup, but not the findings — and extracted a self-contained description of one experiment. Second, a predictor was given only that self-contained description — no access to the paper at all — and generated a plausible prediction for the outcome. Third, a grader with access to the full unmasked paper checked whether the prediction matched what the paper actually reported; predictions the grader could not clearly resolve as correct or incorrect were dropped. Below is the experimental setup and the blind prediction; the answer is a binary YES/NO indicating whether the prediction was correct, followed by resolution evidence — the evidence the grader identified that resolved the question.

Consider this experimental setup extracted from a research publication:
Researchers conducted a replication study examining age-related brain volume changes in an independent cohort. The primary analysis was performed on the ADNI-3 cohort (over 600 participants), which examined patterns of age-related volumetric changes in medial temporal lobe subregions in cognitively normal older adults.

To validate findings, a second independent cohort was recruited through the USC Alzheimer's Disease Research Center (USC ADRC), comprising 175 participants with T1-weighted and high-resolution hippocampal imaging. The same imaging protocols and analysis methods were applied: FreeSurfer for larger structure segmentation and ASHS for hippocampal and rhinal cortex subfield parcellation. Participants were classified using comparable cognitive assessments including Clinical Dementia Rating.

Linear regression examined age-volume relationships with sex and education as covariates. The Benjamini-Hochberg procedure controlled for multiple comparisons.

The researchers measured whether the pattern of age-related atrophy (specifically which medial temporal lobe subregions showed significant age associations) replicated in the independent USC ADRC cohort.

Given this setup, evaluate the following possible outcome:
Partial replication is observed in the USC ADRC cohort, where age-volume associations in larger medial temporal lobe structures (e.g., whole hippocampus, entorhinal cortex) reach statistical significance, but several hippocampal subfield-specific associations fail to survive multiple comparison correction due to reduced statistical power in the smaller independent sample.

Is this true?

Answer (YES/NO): NO